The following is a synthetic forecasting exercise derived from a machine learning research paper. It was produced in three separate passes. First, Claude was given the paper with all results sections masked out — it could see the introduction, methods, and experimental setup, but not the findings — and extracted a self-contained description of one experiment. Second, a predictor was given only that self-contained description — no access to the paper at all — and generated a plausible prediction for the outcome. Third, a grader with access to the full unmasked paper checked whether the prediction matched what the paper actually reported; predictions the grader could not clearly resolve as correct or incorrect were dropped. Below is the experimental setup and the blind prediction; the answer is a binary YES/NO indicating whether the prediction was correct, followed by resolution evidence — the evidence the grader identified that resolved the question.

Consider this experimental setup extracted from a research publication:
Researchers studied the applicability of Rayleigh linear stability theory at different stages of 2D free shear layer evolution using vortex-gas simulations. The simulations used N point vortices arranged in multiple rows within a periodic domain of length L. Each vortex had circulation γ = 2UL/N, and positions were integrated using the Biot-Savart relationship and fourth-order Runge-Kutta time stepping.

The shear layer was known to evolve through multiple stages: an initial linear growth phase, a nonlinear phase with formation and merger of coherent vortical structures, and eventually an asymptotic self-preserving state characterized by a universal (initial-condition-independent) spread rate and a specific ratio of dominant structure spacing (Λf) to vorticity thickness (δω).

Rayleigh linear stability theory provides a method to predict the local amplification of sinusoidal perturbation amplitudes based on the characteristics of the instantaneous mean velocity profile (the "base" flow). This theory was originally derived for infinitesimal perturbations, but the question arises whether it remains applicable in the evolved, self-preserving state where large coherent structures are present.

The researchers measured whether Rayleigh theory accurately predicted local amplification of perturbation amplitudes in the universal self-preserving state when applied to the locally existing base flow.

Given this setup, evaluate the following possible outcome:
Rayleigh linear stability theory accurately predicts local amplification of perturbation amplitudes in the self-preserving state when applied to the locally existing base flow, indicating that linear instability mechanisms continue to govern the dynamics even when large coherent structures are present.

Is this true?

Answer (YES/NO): YES